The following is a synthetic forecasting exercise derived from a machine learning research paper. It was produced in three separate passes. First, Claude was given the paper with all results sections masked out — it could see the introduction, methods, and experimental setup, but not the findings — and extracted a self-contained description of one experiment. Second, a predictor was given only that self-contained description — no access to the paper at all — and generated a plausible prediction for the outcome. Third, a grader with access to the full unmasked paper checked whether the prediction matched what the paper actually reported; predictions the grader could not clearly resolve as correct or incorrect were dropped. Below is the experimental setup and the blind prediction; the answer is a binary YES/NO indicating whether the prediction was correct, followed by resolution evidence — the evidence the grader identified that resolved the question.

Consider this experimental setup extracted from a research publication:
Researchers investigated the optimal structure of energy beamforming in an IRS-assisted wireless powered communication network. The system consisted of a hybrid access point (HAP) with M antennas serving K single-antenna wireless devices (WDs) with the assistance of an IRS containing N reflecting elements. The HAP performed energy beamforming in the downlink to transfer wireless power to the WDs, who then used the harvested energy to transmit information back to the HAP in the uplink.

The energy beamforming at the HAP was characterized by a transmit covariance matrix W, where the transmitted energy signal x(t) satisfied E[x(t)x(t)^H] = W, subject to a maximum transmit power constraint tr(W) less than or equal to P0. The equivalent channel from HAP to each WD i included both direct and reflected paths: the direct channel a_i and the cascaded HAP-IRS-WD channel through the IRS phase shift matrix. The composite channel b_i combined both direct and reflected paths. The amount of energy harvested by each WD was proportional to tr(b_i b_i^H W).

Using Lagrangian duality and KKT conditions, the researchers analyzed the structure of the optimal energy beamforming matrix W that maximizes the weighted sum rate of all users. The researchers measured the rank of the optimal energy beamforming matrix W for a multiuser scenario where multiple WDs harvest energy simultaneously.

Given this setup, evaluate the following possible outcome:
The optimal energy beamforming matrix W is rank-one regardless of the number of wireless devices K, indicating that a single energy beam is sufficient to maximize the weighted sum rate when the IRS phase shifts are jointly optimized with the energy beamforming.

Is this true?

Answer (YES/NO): YES